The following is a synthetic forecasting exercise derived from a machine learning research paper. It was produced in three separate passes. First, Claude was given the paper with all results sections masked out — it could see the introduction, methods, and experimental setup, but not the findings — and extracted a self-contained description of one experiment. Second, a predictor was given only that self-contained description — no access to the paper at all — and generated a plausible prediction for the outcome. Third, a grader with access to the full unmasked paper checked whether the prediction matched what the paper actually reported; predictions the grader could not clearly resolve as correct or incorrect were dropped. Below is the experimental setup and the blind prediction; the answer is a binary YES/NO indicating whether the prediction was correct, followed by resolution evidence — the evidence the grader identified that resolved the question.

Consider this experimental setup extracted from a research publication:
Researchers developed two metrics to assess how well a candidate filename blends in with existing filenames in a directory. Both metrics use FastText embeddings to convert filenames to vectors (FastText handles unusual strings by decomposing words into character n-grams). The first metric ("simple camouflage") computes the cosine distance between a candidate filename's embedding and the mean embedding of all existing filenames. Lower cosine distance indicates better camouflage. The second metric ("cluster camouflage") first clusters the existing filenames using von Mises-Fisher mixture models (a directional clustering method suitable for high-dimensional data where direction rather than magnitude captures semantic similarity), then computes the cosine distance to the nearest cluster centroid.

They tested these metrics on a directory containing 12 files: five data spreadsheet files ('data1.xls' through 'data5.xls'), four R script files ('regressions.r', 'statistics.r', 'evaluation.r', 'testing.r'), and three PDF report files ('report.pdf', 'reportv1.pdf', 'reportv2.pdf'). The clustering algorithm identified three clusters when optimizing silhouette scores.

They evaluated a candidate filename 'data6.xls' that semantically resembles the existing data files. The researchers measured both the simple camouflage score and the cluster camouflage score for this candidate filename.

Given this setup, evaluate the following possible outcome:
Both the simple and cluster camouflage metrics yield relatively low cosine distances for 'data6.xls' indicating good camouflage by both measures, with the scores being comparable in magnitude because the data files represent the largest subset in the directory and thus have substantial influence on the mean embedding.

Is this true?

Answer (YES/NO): NO